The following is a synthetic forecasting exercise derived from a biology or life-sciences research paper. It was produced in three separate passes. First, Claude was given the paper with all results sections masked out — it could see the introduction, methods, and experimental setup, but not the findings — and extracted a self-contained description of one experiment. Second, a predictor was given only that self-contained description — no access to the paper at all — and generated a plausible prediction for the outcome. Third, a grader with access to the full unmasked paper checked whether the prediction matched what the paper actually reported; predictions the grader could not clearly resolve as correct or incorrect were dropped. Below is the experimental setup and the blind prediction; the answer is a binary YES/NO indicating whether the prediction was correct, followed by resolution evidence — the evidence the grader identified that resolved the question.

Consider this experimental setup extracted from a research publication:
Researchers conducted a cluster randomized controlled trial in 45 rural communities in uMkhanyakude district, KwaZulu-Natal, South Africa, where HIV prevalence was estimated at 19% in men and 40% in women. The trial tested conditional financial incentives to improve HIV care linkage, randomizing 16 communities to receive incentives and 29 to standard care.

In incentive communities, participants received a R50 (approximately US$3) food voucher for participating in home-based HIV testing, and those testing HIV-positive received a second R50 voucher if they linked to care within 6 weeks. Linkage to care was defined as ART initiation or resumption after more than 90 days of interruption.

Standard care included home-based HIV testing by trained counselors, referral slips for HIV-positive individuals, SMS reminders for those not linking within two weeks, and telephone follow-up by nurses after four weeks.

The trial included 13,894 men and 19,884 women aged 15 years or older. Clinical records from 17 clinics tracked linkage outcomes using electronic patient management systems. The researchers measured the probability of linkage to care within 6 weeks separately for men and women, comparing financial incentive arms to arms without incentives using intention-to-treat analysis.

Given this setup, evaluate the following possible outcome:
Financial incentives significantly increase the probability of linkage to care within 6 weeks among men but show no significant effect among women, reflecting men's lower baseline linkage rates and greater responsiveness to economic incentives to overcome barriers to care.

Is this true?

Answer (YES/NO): NO